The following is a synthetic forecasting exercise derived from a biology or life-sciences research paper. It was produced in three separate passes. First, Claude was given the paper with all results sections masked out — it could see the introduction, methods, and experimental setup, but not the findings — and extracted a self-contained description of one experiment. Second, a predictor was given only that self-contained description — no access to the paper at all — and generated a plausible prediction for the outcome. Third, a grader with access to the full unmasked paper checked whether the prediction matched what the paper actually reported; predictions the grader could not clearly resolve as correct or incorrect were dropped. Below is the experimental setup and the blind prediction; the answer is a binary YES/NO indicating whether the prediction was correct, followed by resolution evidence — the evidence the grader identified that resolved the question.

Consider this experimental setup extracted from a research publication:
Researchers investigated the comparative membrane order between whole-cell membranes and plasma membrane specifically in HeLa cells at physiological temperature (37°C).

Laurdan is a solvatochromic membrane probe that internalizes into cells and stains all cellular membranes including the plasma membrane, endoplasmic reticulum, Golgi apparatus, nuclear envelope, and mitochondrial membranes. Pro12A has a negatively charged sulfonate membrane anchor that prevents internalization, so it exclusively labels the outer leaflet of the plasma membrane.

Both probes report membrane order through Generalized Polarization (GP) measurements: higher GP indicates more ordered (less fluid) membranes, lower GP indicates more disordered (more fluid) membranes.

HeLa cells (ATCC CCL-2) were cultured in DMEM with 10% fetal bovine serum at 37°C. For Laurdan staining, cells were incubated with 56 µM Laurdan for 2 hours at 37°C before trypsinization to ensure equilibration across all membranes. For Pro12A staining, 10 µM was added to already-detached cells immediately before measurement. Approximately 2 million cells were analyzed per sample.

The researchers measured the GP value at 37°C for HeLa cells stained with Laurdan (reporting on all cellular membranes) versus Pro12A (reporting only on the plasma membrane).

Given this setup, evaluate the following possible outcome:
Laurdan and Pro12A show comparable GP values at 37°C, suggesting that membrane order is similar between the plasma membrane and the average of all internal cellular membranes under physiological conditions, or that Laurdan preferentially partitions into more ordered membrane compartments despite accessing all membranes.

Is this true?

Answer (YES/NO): NO